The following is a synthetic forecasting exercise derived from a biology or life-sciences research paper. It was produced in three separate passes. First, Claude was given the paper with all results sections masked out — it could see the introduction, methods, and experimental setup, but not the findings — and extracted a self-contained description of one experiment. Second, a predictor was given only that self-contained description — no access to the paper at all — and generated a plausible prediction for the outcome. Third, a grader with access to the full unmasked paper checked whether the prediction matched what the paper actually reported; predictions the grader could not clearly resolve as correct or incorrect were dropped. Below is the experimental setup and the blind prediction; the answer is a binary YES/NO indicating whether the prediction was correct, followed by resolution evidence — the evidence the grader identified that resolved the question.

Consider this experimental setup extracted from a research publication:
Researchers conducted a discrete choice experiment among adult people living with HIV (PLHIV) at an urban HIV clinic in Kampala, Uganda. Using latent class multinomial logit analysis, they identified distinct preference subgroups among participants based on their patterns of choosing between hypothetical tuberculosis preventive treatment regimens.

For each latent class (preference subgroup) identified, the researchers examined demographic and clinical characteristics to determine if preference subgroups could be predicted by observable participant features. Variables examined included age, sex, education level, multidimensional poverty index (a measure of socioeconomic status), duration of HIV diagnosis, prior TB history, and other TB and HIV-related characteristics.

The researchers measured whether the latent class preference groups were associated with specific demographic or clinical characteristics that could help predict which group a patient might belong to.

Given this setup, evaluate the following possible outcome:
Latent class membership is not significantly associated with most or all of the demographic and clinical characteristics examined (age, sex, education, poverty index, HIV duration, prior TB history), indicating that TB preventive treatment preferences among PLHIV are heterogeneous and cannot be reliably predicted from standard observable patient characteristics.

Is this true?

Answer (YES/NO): NO